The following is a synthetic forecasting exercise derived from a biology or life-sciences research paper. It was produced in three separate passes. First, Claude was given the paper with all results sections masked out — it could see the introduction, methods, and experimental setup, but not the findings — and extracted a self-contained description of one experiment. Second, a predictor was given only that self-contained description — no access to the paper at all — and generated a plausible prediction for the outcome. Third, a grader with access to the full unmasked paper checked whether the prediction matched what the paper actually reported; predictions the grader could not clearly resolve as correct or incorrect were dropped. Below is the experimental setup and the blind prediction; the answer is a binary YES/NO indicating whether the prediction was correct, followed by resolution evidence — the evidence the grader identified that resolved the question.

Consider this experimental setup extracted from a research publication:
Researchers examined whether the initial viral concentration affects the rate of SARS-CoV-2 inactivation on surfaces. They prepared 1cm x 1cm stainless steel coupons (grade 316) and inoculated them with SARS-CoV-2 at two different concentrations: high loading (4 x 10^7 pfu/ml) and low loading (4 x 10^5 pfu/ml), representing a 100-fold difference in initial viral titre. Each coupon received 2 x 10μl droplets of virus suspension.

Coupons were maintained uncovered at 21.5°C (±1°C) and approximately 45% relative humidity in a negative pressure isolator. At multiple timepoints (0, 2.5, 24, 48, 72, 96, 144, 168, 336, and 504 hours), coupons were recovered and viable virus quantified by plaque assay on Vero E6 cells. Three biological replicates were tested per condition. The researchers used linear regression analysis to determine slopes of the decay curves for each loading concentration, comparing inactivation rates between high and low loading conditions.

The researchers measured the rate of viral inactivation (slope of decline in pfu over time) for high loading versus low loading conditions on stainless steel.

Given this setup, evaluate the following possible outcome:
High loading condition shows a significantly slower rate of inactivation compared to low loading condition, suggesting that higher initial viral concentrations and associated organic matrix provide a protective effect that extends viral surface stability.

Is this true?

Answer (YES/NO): NO